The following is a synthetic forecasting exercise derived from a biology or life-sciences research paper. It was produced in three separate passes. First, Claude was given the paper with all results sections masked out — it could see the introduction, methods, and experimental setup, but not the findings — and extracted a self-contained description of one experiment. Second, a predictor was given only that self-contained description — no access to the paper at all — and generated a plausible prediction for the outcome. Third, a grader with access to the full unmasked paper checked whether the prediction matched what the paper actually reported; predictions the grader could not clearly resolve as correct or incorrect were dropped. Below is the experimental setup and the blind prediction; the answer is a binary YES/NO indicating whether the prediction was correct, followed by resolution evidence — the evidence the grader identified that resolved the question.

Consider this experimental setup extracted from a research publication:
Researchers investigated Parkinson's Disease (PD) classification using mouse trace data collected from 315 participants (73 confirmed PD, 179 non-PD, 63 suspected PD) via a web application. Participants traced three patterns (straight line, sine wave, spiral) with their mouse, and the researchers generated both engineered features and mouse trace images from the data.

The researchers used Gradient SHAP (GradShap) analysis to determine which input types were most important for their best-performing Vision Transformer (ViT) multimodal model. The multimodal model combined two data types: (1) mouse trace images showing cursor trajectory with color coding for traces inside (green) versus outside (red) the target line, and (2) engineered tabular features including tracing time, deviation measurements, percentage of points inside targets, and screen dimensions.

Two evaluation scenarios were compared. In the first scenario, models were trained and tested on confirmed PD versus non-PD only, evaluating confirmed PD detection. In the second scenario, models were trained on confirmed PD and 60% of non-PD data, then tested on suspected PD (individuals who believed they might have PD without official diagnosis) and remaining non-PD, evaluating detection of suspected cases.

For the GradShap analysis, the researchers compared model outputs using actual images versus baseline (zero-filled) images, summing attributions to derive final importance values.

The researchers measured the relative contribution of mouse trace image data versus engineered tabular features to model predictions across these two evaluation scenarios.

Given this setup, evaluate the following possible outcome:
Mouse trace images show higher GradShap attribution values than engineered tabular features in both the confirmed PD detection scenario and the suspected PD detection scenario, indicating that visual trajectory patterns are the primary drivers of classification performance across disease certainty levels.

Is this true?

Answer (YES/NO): YES